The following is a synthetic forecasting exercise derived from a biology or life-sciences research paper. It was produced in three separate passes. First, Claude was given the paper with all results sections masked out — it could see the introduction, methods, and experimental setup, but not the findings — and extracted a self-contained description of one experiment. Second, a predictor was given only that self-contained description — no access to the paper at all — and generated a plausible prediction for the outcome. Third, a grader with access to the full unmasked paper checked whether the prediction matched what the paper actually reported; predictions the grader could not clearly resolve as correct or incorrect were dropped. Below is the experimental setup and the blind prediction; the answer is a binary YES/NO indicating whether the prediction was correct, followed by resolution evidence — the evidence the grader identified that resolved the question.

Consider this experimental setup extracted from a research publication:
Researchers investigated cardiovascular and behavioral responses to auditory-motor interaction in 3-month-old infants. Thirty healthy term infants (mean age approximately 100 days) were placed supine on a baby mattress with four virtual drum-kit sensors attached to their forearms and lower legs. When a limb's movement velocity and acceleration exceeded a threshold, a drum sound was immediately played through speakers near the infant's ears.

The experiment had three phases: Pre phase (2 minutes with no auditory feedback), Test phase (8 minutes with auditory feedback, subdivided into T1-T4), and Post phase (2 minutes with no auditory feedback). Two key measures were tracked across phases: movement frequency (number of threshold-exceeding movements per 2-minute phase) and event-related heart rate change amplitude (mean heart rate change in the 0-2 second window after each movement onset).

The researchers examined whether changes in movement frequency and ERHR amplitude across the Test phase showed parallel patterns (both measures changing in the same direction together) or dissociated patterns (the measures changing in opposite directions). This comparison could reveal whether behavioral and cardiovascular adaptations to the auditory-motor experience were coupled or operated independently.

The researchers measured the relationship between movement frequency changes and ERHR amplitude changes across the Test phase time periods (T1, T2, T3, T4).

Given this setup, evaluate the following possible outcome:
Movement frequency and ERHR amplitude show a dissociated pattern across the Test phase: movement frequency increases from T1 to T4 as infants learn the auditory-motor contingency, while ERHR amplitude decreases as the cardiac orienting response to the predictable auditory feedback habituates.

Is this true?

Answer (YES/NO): YES